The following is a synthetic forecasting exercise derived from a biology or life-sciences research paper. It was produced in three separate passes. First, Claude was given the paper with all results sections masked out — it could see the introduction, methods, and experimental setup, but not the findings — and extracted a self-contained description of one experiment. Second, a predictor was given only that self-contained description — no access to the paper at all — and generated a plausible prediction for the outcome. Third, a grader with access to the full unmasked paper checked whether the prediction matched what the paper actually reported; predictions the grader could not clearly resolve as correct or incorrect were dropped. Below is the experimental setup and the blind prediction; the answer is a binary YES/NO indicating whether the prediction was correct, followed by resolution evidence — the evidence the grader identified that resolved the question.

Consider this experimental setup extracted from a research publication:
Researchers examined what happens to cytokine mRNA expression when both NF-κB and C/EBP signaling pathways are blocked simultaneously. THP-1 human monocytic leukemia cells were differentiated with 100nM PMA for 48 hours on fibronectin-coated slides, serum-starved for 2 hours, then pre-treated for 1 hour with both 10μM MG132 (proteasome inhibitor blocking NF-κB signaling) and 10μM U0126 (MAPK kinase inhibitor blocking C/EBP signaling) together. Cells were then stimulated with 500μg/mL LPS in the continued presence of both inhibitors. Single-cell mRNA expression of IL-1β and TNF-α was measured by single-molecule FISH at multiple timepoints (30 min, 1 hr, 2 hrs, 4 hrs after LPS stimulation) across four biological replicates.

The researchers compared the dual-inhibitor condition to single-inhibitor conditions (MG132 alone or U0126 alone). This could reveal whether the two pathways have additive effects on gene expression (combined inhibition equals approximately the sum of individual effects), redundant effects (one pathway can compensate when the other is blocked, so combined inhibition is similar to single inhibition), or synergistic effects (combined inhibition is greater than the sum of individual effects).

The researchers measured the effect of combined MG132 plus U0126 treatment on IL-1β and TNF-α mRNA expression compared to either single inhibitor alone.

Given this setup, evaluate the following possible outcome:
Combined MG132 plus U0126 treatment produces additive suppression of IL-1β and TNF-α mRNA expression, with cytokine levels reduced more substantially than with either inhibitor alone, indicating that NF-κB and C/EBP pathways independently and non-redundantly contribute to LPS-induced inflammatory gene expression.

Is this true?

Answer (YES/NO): NO